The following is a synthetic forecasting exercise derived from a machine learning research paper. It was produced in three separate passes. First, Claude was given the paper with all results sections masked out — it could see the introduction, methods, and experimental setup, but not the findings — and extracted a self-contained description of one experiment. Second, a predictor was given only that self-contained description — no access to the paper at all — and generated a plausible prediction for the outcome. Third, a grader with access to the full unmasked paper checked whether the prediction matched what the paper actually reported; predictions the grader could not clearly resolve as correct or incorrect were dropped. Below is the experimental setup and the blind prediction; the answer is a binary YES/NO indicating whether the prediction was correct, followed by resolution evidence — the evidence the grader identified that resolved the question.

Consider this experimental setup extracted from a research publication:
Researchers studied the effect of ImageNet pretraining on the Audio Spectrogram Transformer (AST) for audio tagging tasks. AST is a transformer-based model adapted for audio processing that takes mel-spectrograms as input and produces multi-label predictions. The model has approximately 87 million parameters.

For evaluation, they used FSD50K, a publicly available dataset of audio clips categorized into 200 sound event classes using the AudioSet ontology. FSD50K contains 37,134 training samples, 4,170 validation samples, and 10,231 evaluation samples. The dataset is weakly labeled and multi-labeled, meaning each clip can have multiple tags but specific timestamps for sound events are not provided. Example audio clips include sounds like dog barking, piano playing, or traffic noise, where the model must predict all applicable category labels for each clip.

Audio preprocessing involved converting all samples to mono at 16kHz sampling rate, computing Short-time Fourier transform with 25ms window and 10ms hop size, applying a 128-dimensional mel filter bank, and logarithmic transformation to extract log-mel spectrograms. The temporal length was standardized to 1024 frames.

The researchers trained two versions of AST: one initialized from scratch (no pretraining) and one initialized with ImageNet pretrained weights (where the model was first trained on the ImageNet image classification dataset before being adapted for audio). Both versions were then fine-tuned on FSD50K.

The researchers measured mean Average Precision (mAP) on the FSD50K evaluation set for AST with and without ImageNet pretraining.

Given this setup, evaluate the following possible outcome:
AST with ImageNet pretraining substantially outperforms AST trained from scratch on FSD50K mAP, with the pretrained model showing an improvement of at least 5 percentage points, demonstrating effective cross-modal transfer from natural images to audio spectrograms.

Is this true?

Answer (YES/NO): YES